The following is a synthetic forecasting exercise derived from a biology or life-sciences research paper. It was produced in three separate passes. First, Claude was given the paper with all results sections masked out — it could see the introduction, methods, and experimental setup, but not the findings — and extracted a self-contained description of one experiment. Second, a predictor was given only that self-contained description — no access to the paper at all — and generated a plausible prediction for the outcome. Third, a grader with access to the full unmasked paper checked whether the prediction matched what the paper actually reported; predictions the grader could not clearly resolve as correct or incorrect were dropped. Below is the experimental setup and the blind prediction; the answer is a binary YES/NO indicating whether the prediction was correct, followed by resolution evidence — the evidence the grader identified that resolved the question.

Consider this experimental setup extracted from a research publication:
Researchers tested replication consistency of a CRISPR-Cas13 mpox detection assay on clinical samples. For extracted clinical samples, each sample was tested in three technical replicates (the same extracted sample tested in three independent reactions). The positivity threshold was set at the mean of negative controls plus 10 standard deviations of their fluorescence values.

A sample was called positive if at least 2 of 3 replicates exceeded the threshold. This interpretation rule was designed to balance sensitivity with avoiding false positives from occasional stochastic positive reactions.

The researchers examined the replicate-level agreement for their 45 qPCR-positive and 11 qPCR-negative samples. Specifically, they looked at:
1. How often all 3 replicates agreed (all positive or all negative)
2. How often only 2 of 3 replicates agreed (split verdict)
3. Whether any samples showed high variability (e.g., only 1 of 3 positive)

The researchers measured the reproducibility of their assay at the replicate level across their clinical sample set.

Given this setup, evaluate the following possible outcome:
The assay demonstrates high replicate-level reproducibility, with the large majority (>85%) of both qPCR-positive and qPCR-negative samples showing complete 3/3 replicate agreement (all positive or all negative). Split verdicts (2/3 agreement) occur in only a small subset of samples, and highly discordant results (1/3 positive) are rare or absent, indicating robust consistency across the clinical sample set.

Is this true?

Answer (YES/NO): NO